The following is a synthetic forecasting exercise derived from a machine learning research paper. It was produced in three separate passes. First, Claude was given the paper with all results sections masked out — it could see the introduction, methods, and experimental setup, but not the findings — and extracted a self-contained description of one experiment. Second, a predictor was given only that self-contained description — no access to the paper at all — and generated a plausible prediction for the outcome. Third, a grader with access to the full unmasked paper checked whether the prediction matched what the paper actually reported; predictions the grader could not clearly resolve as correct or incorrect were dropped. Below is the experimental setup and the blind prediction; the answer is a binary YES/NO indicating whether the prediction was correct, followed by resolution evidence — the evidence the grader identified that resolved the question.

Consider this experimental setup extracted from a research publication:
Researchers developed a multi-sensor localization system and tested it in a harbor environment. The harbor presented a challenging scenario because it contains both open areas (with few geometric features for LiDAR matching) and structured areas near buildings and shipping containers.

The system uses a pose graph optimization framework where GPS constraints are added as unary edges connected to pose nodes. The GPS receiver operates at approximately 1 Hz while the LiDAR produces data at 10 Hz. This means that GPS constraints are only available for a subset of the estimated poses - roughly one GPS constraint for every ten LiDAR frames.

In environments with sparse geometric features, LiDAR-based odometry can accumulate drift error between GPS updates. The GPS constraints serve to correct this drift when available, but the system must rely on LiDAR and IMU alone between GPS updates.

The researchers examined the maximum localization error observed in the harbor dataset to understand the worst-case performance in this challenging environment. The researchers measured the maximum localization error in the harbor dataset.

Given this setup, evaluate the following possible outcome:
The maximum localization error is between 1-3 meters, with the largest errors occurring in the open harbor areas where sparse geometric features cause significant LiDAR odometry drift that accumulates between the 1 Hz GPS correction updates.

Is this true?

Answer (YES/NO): NO